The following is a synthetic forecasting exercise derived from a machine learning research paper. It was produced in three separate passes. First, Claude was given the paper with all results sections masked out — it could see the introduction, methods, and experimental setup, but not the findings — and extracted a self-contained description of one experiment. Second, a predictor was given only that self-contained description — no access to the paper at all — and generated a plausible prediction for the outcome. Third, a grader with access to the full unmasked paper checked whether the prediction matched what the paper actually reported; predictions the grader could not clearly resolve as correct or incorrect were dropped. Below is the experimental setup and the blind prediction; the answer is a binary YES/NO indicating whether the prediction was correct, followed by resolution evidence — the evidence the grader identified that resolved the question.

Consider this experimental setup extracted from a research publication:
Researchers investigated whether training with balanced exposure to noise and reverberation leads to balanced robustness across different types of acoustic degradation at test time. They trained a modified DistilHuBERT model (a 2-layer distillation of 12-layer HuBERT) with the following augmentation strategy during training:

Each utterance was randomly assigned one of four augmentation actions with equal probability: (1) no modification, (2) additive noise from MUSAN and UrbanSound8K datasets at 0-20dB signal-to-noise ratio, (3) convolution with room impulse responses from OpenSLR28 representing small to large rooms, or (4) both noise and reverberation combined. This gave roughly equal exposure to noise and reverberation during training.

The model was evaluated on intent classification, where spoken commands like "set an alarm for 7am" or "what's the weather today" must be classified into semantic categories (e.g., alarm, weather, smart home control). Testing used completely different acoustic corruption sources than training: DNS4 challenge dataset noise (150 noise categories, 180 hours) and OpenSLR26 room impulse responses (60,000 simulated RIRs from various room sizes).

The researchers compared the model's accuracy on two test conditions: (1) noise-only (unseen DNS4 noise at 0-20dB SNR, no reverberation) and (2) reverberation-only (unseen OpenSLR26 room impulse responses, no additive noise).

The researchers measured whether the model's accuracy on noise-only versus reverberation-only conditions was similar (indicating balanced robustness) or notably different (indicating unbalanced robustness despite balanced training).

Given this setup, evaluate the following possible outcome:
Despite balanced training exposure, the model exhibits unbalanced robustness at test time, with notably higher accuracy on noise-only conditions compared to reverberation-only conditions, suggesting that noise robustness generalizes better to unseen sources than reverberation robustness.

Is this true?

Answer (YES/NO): NO